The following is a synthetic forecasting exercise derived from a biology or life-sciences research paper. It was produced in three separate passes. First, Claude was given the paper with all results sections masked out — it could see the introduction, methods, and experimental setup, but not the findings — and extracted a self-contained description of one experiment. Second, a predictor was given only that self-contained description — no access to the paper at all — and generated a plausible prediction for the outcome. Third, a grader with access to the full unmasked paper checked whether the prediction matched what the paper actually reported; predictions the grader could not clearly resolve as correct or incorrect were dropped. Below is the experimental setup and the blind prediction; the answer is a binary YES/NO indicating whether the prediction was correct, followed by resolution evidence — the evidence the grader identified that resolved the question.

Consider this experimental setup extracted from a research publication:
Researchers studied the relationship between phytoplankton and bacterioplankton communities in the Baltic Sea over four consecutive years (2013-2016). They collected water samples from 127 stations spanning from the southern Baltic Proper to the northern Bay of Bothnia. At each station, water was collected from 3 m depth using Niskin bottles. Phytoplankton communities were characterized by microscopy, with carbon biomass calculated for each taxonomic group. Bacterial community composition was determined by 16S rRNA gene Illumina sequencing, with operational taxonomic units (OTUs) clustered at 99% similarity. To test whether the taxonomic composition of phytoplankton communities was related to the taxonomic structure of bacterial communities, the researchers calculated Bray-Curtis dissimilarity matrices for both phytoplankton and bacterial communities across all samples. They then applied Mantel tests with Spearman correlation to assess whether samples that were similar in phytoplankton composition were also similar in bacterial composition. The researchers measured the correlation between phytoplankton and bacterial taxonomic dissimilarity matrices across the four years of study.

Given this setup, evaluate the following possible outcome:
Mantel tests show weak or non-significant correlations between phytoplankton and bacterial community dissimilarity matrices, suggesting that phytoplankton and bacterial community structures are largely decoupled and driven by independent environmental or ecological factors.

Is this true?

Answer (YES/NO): NO